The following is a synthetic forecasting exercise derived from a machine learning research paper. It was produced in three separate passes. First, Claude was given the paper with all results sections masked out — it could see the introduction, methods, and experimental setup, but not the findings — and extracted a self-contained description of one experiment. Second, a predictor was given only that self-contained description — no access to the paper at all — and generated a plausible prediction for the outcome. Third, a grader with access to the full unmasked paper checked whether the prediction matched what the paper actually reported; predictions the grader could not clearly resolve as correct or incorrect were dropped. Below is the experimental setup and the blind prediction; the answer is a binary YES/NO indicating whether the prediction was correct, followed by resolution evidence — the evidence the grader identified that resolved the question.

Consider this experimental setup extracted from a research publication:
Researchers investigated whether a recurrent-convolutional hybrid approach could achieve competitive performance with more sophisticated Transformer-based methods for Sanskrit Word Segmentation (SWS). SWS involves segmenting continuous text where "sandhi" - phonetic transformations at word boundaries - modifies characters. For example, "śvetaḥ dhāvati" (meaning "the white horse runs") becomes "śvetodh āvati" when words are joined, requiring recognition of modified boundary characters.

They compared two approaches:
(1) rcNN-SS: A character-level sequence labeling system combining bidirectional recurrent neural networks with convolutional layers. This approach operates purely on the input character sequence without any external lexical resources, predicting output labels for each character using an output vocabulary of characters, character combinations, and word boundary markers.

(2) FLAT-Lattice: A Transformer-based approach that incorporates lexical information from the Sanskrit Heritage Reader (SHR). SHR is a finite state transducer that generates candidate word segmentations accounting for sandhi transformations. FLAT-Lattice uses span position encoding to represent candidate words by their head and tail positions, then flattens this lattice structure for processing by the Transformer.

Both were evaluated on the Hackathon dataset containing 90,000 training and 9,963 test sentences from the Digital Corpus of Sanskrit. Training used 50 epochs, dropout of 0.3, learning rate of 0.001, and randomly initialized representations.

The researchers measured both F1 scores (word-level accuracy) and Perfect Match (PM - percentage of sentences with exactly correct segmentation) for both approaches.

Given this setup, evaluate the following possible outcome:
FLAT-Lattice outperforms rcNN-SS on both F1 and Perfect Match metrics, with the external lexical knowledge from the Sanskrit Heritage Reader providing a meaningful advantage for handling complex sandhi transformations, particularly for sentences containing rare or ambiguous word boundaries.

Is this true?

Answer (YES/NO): NO